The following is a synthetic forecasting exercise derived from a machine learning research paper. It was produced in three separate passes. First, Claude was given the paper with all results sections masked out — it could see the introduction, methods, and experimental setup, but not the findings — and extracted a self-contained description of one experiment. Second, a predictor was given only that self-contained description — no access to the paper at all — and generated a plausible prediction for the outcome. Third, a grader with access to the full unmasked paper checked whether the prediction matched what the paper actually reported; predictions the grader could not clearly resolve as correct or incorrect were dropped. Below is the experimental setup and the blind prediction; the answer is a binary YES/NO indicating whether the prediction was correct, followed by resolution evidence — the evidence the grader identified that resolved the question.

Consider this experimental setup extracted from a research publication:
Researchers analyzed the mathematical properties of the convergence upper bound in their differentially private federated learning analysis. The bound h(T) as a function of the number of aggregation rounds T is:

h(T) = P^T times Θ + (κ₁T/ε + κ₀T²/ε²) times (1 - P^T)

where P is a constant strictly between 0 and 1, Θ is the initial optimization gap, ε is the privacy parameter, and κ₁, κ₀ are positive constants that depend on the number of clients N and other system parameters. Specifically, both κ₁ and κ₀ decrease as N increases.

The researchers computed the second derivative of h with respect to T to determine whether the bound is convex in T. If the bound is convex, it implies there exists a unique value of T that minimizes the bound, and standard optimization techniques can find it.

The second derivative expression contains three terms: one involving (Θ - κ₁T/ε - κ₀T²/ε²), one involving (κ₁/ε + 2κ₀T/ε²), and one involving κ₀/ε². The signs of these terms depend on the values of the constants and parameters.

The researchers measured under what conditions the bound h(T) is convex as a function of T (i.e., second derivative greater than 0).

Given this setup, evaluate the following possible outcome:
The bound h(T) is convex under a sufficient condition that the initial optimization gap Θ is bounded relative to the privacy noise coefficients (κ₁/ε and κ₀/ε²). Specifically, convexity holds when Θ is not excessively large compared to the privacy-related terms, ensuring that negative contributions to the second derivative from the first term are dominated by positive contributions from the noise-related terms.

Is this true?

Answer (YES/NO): NO